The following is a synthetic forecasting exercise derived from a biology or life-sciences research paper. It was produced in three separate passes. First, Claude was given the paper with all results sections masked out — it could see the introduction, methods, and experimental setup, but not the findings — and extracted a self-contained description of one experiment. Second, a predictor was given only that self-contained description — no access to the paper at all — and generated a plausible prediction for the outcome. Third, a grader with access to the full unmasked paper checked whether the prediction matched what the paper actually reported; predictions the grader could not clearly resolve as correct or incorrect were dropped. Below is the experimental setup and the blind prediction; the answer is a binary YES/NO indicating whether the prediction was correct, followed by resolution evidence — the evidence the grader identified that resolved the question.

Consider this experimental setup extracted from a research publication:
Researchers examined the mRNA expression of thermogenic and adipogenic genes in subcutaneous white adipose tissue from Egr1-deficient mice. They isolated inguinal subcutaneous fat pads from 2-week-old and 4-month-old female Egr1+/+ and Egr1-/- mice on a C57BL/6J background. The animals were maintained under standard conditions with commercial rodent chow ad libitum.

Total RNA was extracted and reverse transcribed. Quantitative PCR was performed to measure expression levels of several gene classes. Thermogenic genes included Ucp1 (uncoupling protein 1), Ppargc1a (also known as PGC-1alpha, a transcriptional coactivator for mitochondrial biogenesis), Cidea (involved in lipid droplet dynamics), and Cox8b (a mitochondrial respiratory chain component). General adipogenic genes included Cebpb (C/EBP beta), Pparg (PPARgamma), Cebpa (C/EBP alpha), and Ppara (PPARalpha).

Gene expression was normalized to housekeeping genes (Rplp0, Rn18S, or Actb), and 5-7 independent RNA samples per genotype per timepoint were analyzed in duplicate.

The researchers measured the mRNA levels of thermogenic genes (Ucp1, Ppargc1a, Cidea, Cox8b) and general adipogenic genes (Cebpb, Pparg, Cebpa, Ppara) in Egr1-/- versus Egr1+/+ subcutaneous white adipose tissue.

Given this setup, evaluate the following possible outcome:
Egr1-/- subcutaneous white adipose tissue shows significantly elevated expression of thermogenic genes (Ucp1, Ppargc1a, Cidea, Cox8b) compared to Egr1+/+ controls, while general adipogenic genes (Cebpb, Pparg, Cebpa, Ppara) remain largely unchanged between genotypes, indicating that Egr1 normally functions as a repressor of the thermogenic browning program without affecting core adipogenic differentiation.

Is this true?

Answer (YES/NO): NO